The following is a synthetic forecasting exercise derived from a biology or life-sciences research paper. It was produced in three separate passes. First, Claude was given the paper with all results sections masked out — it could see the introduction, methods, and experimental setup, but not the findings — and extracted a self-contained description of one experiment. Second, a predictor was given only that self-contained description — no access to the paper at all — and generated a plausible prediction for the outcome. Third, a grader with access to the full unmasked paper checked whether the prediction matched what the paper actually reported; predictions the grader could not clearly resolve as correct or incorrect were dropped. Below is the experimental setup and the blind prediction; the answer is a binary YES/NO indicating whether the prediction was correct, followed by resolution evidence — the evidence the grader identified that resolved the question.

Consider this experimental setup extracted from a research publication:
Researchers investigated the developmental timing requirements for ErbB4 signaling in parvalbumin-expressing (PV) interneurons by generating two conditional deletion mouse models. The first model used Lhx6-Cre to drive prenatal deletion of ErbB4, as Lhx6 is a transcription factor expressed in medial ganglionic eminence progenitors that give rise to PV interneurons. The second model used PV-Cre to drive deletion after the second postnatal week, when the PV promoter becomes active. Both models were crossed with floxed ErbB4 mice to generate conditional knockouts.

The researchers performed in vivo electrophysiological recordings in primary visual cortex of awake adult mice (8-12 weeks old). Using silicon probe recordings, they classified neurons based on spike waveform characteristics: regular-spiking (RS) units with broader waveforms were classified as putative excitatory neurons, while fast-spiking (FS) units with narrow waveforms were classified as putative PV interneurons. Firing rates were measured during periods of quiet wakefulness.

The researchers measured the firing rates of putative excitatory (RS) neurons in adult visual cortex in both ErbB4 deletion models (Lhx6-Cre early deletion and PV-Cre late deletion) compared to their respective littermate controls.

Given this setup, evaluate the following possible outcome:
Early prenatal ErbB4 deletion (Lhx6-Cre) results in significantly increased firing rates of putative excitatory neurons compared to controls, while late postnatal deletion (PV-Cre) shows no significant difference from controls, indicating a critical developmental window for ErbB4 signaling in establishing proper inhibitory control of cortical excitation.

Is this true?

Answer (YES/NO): YES